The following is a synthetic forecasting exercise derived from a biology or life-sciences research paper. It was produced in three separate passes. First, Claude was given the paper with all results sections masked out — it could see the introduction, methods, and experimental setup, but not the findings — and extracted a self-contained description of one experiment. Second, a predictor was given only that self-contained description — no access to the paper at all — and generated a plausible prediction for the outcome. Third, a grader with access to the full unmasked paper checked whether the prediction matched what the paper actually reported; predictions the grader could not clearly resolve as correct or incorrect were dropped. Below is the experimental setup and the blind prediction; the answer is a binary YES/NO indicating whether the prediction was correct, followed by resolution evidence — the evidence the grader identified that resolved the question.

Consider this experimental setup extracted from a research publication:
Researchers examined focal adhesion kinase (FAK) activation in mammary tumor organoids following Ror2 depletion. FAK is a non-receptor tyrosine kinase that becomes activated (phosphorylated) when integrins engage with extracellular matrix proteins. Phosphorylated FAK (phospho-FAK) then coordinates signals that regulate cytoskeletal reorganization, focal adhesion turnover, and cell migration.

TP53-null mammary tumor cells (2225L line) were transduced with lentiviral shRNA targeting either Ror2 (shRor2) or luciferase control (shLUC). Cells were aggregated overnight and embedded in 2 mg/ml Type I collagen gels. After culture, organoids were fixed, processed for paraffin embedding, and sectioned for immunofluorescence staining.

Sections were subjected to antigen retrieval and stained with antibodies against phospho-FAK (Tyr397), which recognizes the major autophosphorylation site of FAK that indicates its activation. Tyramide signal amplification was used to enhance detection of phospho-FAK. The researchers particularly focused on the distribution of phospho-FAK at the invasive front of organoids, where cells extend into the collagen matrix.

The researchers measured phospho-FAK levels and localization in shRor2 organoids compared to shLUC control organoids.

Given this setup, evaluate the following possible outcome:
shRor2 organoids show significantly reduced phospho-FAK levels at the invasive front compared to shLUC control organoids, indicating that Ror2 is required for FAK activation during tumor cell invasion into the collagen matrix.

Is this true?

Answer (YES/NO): NO